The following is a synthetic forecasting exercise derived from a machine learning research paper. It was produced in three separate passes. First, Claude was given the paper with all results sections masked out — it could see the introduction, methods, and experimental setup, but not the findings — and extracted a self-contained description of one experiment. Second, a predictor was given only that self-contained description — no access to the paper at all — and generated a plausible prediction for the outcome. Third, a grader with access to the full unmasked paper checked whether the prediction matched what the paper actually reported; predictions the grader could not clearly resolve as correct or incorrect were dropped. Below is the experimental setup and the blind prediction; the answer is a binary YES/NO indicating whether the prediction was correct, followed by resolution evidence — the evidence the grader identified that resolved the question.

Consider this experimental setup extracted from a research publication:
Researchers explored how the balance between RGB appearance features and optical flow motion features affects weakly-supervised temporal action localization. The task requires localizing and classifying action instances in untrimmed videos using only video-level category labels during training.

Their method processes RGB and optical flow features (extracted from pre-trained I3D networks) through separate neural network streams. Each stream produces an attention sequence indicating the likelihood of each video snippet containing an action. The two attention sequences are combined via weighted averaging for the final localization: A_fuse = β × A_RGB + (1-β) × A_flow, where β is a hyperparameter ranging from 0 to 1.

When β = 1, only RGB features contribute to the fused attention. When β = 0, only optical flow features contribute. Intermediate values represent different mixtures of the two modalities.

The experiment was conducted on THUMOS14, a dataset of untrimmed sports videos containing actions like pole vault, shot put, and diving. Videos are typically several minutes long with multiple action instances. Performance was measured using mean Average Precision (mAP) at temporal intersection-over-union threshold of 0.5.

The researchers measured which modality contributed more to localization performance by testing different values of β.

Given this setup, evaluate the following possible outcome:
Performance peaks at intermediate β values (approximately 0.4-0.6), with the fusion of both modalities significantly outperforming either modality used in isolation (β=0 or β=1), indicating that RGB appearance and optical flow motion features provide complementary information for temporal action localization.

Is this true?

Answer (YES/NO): NO